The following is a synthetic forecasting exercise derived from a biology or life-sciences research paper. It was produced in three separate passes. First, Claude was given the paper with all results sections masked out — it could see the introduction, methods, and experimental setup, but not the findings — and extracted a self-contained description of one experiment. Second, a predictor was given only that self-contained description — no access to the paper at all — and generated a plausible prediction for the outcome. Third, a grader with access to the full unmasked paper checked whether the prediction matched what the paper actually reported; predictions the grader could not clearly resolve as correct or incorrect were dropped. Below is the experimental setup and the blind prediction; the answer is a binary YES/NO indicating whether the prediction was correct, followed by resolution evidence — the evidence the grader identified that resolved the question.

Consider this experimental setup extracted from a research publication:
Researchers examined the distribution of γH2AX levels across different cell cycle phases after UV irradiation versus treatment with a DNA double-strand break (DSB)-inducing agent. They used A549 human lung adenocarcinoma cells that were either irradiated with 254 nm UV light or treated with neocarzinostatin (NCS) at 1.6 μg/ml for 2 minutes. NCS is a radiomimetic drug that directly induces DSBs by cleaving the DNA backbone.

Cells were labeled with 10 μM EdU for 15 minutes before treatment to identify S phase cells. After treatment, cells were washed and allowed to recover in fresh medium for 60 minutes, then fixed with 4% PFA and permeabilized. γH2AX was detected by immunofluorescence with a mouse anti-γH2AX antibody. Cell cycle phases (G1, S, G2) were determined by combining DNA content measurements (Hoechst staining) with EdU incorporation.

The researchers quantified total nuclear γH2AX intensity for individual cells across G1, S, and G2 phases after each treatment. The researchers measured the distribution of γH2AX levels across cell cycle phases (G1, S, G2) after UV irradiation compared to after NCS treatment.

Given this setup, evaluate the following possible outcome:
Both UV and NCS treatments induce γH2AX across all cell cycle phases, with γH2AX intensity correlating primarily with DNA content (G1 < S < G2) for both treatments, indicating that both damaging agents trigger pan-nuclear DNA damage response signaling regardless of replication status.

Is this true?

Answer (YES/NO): NO